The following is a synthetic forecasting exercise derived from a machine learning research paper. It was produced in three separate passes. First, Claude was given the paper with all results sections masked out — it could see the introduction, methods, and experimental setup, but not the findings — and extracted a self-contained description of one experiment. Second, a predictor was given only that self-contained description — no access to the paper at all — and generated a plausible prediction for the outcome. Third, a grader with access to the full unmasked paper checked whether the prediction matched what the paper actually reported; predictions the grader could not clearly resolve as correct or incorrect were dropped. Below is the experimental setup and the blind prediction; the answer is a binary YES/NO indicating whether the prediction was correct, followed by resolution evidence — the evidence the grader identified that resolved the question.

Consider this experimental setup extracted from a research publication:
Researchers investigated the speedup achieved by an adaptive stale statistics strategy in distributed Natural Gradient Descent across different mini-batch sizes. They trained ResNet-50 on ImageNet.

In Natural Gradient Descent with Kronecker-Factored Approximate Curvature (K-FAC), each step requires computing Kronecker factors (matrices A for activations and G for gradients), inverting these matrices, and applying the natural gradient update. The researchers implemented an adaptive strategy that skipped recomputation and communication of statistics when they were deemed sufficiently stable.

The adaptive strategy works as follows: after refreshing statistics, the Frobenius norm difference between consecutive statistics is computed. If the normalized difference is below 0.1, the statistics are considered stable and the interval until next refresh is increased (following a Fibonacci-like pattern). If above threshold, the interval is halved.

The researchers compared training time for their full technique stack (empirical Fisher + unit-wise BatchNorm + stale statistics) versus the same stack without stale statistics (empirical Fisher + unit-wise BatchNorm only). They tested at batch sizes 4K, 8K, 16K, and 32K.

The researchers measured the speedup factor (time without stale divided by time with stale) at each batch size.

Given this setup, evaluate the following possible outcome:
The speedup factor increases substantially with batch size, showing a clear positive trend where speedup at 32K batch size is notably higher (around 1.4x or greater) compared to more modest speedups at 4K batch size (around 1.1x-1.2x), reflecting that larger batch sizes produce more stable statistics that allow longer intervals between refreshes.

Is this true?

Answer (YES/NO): NO